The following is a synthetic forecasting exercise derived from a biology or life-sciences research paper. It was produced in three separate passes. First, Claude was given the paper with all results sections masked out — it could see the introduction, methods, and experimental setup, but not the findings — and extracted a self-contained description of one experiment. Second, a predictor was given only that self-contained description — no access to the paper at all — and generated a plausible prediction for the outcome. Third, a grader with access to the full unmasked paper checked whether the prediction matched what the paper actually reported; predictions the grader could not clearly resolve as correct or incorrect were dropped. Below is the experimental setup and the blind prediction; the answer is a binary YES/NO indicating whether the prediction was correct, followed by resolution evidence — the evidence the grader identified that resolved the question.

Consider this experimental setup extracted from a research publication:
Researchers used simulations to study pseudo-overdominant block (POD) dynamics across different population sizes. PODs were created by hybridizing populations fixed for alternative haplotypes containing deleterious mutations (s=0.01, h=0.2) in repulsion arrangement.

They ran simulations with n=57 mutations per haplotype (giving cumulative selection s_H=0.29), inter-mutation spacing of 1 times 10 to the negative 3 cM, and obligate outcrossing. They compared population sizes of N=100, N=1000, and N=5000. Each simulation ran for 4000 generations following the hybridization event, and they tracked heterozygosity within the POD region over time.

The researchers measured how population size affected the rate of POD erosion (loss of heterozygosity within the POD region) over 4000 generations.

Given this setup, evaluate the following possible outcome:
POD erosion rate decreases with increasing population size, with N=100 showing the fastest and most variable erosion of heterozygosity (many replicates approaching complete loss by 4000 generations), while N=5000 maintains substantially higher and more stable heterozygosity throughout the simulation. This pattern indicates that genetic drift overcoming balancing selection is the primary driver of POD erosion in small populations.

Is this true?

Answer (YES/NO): NO